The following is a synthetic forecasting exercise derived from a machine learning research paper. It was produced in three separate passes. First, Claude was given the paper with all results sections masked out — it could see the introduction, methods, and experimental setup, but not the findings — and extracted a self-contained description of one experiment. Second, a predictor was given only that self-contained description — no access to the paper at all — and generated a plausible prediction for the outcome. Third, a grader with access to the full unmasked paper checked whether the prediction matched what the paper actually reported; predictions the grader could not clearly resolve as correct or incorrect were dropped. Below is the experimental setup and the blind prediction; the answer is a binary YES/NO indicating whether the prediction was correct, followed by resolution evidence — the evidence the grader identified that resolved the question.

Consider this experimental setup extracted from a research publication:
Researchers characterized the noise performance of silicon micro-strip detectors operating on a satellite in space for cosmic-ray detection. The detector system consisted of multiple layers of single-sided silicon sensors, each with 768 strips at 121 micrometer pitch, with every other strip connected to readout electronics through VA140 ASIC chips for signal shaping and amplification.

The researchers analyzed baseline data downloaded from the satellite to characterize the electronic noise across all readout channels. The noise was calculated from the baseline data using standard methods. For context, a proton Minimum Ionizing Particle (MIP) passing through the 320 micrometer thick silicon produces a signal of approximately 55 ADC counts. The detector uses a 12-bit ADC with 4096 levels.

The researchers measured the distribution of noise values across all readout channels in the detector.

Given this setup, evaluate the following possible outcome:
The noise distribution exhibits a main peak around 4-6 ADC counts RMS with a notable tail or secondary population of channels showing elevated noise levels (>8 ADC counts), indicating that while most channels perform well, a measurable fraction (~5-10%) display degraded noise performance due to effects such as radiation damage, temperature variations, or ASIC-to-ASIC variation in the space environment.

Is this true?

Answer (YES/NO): NO